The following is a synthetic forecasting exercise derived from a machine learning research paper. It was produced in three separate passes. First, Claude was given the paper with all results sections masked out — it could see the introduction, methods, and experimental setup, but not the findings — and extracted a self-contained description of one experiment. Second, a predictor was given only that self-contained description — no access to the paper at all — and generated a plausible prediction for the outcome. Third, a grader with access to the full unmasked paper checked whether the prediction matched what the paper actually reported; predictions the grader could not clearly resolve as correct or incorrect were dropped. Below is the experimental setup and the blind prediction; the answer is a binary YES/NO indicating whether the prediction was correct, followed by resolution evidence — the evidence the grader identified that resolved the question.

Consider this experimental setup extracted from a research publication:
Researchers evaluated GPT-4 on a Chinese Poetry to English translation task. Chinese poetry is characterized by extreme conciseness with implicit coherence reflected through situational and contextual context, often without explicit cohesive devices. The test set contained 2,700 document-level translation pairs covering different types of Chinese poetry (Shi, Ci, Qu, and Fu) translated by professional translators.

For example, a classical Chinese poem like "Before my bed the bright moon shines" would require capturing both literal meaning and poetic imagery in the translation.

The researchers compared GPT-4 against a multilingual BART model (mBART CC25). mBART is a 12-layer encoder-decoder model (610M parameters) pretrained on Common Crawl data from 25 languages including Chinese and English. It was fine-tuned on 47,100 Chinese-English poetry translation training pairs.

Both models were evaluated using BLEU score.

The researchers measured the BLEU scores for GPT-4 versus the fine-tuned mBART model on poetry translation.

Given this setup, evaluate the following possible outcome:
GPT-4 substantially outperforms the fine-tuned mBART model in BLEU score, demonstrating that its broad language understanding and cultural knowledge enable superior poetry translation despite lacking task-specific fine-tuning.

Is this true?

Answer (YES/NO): NO